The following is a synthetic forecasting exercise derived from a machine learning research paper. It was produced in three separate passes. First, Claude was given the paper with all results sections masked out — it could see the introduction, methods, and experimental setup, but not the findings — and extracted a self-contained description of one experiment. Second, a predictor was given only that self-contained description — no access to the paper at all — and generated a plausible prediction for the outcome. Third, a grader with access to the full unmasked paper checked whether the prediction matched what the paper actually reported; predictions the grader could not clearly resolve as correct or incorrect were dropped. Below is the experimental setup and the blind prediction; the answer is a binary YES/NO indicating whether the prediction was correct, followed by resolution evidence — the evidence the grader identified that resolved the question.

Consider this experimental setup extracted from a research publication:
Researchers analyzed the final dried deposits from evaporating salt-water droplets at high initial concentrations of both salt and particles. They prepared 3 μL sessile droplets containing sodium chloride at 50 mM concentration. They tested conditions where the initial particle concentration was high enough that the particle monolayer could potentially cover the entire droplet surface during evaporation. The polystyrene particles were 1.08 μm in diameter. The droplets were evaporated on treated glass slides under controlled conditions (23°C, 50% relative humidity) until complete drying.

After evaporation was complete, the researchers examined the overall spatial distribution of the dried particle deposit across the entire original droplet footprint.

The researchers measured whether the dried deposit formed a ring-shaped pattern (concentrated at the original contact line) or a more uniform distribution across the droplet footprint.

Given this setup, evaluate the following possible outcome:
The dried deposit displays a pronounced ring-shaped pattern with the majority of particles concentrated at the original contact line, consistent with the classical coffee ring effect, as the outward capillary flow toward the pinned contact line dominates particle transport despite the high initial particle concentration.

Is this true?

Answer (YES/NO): NO